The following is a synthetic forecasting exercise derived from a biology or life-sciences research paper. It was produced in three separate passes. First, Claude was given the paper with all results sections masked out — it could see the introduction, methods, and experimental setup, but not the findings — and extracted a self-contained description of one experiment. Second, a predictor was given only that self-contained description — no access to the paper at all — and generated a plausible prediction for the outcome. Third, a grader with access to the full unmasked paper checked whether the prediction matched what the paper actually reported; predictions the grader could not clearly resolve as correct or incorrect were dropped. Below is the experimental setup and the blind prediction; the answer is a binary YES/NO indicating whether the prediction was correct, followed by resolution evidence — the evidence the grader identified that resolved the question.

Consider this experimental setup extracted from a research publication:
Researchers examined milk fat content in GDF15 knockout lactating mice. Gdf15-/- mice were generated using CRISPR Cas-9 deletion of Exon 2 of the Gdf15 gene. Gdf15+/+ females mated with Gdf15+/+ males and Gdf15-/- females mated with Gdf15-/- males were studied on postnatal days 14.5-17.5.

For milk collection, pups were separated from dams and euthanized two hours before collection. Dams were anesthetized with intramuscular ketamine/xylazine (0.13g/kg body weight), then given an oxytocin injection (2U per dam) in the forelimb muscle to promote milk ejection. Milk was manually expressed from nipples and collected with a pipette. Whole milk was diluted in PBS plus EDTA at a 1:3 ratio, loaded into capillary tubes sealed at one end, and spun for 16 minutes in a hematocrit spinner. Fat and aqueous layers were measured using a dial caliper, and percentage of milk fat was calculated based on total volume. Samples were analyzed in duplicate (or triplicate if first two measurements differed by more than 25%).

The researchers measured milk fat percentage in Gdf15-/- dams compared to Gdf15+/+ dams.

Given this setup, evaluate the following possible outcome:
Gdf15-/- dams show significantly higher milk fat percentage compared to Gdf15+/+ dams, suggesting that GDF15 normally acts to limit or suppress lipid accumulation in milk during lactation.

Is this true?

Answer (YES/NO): NO